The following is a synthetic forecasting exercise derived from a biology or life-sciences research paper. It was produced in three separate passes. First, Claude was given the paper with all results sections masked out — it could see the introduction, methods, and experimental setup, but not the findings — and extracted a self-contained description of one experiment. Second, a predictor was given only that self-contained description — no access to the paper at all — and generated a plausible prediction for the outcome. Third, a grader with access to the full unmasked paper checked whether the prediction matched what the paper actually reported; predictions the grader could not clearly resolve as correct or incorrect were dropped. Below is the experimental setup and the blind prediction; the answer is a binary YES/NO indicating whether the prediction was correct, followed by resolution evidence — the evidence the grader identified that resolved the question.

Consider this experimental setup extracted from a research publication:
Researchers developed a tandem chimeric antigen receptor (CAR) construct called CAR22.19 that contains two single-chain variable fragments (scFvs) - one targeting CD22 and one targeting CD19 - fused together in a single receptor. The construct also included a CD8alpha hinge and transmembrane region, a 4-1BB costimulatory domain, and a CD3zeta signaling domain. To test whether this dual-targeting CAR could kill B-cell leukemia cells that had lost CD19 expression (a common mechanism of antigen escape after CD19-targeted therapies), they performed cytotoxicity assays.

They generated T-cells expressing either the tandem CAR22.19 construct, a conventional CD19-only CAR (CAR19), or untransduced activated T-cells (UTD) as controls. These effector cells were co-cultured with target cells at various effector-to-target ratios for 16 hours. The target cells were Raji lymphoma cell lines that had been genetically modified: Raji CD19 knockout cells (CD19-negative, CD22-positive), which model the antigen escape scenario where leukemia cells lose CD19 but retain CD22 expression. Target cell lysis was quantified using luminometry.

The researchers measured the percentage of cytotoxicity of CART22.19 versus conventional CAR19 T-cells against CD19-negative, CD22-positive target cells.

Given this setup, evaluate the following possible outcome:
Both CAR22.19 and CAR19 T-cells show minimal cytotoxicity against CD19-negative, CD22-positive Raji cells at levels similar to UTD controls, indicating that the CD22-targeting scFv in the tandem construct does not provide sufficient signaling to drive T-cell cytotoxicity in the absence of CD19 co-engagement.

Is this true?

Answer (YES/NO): NO